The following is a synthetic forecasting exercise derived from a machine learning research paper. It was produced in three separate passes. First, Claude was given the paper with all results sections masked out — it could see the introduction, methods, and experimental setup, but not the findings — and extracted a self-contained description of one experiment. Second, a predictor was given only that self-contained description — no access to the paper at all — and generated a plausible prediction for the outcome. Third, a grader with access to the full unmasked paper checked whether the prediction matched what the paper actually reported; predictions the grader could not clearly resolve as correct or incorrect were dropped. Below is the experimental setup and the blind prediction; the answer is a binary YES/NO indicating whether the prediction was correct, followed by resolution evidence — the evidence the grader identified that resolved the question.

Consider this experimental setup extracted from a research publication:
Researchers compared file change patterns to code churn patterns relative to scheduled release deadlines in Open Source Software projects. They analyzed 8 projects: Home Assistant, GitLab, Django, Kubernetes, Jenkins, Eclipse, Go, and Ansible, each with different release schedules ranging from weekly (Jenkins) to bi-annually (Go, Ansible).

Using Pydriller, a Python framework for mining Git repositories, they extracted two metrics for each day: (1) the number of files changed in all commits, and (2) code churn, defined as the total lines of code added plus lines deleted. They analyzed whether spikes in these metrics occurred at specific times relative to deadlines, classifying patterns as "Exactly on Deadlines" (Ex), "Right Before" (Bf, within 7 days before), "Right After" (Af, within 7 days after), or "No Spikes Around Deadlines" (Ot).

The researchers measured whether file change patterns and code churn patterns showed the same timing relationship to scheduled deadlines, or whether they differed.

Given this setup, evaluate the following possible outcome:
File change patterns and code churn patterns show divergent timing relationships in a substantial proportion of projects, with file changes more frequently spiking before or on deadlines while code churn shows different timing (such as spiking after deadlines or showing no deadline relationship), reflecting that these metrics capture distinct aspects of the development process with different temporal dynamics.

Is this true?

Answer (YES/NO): YES